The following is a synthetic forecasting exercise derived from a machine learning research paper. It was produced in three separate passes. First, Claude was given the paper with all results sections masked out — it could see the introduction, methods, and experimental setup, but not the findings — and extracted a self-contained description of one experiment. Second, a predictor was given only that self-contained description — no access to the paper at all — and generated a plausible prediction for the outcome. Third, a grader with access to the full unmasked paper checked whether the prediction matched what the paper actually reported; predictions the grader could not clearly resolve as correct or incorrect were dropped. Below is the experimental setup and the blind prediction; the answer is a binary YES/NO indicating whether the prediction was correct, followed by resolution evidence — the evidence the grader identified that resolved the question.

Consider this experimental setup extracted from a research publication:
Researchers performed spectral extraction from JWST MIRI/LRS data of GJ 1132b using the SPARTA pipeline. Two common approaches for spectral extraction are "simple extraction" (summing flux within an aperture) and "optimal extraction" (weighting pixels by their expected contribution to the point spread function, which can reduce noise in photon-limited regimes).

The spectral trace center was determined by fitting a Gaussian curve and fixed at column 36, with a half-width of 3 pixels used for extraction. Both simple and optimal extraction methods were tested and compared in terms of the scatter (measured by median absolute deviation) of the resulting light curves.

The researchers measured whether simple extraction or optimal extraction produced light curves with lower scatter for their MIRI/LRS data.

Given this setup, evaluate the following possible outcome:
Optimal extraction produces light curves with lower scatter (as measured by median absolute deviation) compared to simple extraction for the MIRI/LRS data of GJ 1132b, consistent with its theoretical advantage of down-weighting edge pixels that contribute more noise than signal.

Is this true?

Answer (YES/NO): NO